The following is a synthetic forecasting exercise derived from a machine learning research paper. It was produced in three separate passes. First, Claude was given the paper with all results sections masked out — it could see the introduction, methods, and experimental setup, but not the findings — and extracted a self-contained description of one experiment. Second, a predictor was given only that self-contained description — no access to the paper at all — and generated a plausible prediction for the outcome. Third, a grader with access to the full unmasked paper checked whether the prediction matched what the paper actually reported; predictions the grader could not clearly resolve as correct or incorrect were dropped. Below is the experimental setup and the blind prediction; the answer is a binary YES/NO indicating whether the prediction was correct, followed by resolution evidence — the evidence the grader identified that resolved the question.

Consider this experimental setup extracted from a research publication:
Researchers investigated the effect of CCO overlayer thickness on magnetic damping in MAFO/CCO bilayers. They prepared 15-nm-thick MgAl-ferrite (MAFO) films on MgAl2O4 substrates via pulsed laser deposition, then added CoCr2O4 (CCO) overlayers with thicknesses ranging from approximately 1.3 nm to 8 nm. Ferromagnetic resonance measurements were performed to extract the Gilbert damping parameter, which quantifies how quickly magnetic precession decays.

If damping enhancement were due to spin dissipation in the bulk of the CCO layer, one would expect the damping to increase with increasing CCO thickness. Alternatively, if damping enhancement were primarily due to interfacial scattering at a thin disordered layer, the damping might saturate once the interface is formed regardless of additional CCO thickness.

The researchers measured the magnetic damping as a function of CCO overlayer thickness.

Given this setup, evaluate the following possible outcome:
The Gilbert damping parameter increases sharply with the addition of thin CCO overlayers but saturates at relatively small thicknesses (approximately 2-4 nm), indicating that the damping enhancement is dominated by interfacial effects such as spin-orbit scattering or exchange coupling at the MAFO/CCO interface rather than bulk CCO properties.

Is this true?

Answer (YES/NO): NO